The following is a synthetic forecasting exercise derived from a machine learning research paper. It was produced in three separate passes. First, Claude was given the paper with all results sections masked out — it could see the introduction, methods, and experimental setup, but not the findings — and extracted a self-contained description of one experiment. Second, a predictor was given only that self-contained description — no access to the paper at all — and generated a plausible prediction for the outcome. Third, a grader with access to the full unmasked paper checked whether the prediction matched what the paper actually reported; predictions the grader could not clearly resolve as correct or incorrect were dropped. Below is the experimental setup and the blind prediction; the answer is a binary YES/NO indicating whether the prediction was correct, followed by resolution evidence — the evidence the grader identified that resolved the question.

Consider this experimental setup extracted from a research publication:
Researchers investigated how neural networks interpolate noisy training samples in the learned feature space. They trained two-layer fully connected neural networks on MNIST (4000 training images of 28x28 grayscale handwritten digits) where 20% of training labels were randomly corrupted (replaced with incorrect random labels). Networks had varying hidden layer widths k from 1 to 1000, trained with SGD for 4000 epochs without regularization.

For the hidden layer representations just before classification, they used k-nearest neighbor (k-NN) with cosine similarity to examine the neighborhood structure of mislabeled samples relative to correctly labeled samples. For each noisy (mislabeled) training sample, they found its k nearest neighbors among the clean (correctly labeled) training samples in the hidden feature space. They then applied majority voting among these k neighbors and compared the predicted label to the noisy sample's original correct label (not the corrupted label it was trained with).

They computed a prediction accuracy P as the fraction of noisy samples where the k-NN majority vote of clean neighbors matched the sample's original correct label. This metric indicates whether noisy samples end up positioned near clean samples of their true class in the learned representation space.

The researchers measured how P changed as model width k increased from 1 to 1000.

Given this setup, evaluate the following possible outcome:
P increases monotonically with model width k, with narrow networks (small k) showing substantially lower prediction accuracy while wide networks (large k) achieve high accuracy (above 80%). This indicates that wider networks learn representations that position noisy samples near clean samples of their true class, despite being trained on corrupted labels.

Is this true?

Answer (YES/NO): NO